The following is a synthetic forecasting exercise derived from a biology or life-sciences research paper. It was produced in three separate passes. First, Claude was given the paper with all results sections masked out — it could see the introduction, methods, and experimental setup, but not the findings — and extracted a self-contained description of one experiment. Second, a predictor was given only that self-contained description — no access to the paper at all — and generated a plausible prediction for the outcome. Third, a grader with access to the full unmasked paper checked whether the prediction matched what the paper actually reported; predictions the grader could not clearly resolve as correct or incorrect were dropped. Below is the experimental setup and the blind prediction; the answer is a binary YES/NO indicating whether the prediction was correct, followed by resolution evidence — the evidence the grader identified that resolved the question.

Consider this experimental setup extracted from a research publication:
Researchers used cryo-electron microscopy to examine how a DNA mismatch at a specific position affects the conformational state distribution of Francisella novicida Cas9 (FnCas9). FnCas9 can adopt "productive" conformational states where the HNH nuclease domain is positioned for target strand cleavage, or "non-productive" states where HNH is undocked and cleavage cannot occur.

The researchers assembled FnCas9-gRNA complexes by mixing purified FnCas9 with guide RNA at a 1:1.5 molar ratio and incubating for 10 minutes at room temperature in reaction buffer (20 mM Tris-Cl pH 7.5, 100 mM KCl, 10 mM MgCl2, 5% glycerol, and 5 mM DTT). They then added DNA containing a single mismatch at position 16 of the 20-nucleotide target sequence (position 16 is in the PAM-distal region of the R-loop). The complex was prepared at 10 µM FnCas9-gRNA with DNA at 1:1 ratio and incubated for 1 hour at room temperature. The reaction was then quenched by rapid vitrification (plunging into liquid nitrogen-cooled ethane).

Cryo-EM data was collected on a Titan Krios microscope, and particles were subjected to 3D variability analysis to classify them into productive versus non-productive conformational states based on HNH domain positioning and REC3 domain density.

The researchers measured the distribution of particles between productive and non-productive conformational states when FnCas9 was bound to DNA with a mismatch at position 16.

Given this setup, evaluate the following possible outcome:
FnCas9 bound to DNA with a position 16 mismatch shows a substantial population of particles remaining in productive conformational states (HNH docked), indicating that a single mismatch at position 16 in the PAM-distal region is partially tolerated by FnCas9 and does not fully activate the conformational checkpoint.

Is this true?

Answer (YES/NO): NO